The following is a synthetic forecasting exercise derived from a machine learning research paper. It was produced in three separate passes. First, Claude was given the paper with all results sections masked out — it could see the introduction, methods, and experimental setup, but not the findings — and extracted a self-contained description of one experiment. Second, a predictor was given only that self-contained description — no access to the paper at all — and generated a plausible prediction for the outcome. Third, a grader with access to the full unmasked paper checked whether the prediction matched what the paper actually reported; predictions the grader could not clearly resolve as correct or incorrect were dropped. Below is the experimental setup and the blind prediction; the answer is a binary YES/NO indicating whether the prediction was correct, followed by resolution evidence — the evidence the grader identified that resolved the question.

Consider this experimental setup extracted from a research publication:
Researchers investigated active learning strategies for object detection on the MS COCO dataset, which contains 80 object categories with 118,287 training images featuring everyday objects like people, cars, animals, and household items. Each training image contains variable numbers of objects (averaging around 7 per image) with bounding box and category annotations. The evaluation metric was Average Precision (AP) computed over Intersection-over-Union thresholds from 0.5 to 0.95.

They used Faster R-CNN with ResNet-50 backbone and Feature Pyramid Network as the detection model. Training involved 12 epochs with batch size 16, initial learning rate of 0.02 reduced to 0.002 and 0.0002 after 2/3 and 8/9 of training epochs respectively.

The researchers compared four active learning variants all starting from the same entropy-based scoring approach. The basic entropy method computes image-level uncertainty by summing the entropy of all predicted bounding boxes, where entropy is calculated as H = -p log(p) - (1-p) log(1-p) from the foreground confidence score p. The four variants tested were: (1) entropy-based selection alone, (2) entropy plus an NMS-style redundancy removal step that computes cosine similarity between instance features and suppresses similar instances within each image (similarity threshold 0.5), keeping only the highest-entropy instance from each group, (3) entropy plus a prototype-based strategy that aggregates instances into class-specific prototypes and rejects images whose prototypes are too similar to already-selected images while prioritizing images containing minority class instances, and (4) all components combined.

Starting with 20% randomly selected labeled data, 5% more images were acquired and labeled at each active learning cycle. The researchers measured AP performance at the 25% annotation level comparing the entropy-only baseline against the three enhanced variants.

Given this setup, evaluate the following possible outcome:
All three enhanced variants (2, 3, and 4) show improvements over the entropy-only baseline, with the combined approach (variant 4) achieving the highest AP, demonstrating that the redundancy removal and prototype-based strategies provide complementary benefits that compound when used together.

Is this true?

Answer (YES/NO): YES